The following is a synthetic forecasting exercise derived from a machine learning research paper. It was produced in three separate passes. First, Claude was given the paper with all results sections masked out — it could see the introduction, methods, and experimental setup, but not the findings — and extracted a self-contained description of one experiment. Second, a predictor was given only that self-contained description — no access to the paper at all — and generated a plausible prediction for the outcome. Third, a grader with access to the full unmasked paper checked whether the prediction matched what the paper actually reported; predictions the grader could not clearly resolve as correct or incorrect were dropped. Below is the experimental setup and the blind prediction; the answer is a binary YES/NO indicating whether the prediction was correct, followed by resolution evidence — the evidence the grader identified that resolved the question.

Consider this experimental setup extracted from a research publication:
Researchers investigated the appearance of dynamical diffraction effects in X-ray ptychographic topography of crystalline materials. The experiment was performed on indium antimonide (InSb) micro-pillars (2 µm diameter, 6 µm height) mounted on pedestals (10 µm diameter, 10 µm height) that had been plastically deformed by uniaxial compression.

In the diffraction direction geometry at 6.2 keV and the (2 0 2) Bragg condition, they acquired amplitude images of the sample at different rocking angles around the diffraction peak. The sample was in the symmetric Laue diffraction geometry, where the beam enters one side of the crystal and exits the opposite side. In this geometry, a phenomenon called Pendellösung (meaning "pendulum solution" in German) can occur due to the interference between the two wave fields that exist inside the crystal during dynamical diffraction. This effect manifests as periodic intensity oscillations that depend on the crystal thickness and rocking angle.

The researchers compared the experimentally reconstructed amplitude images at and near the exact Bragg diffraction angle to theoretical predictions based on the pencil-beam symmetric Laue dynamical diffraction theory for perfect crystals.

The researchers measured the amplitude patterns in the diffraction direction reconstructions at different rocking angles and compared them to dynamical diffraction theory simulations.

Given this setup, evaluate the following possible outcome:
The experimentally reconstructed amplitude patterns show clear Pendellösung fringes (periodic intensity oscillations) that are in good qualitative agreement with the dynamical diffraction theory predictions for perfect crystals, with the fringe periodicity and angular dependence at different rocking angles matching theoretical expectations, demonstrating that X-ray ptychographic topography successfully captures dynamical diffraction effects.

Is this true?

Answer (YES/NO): NO